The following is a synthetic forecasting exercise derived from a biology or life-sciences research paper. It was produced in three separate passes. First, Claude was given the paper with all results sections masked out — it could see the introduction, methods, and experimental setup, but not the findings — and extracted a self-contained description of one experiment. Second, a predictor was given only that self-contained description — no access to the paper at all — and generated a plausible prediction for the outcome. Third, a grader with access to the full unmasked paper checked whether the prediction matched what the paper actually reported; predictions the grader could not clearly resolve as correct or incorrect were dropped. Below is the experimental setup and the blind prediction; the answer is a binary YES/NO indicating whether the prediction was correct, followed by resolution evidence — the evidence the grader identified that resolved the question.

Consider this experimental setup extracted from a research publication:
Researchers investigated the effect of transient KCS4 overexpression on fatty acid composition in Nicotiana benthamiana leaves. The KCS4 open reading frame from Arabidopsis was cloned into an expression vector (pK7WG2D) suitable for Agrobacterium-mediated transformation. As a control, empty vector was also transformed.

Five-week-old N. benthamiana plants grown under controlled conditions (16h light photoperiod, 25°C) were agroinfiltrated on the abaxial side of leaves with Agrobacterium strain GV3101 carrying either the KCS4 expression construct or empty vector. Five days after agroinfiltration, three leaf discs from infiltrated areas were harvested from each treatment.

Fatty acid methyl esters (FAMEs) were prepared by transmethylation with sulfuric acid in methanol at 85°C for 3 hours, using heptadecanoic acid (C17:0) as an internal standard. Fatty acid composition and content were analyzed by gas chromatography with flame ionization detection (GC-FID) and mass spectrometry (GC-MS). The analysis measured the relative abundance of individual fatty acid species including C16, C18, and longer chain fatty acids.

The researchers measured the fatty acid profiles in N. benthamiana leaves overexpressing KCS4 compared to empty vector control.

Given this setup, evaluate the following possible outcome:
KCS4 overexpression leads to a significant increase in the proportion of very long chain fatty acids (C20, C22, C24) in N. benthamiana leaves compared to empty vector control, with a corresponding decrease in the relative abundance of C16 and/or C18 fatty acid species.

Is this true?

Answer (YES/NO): NO